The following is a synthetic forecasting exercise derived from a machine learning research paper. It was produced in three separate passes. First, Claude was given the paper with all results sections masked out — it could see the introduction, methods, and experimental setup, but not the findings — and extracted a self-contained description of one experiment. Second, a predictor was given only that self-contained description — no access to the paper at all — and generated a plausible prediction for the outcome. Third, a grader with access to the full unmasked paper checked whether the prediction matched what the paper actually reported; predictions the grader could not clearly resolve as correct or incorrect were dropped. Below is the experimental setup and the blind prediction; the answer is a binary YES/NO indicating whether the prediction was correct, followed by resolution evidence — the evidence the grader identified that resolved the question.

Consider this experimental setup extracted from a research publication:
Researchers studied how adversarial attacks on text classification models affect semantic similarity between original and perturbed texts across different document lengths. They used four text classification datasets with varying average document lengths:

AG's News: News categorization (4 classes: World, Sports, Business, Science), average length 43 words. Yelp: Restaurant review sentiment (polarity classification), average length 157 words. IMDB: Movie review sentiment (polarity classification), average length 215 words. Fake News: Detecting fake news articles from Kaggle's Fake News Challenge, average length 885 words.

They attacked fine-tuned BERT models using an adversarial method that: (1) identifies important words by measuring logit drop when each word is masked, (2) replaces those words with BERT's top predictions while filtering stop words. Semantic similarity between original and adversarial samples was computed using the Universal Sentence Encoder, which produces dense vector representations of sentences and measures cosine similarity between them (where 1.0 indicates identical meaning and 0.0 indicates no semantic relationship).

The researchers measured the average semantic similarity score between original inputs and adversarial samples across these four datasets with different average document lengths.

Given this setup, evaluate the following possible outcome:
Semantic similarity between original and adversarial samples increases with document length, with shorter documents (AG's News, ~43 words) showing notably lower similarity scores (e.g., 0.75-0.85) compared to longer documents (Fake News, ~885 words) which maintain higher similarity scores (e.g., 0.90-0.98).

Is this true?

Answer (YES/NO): NO